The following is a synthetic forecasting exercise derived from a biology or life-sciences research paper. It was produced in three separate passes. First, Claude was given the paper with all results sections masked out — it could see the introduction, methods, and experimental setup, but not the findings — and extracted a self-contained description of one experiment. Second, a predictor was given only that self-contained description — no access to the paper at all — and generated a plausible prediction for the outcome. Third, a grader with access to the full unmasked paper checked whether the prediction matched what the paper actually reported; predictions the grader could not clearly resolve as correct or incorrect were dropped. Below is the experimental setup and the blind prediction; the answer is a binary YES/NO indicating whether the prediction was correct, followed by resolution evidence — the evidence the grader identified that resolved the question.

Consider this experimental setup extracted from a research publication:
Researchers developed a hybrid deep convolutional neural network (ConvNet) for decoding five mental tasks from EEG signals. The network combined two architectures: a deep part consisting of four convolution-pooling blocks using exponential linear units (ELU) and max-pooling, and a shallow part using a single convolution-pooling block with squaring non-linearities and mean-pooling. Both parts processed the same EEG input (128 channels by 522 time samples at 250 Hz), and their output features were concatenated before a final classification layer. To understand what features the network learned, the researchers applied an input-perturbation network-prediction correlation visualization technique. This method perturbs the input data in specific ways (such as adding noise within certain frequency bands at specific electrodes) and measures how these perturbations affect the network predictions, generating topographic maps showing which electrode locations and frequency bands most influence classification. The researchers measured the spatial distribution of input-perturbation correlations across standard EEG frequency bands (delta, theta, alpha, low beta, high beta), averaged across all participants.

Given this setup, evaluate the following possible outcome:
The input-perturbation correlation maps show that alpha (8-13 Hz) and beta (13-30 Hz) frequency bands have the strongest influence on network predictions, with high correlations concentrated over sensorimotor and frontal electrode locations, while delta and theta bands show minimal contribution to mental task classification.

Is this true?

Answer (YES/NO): NO